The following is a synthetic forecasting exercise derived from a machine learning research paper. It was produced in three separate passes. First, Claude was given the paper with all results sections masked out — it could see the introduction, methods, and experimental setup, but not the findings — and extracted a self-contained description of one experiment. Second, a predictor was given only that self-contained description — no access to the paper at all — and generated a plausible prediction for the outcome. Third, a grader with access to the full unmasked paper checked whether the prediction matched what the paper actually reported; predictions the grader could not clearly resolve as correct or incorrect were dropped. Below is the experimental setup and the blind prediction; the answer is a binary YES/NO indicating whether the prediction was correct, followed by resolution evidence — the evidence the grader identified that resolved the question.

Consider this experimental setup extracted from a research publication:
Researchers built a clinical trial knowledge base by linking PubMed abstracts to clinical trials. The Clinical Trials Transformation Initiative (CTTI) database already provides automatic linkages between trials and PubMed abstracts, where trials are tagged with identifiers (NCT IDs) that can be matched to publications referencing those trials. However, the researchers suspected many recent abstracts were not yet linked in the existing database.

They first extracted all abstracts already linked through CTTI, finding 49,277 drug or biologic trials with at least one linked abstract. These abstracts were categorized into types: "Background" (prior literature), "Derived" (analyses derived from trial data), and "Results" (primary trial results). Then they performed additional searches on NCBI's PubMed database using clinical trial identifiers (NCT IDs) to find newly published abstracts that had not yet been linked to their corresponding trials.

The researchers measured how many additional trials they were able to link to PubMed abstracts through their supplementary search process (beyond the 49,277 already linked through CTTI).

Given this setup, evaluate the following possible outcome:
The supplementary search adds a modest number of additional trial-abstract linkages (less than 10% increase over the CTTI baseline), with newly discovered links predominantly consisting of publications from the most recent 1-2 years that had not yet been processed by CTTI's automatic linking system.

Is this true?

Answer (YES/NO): NO